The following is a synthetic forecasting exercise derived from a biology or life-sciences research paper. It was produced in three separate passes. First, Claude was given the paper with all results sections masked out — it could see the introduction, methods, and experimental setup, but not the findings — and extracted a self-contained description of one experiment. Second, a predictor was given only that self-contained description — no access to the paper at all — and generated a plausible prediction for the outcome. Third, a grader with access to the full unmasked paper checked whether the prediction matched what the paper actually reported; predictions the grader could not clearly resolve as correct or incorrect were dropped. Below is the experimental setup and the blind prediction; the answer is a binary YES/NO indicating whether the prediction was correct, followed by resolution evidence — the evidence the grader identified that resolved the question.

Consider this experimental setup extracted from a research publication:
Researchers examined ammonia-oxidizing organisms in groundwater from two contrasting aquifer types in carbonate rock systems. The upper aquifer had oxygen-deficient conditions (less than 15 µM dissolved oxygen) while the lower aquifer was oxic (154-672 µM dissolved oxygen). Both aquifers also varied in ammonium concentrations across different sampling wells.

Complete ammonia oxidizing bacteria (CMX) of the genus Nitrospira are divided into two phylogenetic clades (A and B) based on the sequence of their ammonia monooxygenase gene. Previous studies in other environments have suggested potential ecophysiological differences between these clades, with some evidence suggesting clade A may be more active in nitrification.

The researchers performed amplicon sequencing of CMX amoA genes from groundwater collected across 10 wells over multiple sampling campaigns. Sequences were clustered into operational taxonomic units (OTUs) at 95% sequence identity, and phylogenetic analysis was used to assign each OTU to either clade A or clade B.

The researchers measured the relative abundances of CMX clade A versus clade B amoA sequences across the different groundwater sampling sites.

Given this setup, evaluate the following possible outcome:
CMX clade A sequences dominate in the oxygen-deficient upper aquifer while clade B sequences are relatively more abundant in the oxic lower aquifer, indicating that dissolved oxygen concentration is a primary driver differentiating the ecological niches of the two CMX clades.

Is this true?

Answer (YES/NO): NO